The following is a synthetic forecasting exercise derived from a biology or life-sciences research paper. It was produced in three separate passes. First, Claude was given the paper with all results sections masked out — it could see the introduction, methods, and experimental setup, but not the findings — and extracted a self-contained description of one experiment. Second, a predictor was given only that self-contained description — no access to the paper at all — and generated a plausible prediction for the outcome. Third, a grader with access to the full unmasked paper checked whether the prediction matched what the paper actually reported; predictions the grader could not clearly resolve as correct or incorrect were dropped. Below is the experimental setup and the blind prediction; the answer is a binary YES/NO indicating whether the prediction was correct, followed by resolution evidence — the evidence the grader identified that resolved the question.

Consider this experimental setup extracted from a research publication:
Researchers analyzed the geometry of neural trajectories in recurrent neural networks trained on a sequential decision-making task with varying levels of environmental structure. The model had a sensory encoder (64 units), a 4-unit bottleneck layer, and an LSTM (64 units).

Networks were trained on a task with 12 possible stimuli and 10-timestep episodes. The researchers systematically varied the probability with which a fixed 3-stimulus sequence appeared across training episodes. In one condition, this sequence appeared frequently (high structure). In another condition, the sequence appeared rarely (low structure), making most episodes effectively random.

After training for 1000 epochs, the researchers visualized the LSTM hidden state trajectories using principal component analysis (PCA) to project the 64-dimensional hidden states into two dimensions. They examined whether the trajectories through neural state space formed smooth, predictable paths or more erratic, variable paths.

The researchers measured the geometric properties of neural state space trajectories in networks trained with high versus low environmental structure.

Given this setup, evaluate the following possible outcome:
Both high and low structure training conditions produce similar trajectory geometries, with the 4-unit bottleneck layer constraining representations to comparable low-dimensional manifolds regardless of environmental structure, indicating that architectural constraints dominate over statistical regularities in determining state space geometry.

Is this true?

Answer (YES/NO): YES